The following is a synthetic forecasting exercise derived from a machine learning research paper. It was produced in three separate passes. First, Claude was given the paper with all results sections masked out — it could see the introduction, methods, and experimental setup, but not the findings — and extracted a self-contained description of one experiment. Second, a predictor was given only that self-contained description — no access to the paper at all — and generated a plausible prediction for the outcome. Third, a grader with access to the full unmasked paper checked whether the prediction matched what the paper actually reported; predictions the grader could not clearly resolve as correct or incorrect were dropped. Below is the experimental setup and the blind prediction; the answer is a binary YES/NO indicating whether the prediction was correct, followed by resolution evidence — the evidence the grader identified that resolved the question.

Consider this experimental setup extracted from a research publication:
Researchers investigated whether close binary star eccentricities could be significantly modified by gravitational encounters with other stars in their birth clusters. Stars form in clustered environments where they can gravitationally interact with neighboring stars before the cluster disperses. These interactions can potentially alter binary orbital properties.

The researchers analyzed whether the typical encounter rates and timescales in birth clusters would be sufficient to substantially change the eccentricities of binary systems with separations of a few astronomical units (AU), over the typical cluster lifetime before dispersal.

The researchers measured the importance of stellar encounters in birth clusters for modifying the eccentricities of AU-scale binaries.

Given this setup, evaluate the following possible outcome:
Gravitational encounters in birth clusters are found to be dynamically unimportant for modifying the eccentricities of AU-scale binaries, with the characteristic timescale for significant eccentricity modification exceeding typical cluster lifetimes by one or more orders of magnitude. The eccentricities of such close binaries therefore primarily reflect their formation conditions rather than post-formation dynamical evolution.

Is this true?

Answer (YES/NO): YES